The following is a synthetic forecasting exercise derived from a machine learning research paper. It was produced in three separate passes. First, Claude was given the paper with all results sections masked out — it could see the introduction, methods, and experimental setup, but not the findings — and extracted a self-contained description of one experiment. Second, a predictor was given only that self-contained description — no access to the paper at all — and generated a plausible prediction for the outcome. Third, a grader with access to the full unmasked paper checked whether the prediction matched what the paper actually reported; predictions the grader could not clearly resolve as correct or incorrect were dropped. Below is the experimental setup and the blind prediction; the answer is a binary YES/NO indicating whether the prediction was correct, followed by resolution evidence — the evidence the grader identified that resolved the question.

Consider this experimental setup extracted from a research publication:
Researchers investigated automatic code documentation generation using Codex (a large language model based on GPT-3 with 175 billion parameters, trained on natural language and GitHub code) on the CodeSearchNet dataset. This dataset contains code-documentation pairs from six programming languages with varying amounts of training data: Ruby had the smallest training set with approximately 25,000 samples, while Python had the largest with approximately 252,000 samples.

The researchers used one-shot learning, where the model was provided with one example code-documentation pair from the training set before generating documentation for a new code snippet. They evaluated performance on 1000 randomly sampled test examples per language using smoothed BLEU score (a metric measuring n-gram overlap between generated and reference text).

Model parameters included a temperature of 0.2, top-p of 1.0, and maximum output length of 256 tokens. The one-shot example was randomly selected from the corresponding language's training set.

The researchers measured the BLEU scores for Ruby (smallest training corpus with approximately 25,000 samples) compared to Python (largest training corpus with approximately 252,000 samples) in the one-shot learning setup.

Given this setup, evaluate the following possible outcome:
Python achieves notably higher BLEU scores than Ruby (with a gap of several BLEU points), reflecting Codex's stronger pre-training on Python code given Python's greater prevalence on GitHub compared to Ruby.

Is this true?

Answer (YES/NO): YES